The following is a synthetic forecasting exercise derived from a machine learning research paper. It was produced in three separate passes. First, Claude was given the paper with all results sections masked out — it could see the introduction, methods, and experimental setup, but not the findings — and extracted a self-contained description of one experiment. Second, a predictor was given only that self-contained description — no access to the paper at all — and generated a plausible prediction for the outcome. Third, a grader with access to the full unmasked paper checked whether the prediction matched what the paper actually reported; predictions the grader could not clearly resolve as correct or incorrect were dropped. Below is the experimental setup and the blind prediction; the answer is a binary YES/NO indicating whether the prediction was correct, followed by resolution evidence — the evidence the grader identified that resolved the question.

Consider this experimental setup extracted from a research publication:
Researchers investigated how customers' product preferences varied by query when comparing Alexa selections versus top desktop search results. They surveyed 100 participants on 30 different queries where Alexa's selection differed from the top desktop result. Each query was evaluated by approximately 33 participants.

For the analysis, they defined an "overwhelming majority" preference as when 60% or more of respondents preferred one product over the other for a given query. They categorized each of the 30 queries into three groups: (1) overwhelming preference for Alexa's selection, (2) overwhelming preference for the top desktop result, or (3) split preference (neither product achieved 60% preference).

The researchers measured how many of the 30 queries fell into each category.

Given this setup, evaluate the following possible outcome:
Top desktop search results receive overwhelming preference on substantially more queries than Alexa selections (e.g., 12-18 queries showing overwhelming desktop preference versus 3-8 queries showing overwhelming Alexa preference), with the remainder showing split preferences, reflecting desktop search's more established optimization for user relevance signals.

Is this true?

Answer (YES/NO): NO